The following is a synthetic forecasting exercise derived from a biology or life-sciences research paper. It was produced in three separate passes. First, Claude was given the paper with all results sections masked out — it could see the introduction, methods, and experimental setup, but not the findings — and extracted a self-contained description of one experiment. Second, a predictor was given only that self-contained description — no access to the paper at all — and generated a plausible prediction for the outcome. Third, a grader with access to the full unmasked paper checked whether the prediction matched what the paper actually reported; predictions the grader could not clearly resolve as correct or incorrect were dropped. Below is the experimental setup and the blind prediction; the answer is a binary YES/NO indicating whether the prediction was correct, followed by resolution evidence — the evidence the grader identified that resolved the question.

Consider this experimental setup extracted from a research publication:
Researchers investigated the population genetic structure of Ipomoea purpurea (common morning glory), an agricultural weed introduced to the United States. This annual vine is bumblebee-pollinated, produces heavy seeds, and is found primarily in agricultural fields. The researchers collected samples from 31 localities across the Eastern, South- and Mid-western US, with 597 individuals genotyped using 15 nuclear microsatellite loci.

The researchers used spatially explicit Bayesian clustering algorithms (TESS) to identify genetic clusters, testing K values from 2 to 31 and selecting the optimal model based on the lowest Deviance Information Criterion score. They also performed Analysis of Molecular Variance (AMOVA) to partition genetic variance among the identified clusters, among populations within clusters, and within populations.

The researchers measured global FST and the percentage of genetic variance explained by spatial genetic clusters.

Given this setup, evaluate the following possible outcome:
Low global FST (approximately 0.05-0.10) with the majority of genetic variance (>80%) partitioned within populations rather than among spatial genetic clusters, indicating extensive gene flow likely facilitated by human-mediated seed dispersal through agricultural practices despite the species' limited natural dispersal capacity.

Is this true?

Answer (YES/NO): NO